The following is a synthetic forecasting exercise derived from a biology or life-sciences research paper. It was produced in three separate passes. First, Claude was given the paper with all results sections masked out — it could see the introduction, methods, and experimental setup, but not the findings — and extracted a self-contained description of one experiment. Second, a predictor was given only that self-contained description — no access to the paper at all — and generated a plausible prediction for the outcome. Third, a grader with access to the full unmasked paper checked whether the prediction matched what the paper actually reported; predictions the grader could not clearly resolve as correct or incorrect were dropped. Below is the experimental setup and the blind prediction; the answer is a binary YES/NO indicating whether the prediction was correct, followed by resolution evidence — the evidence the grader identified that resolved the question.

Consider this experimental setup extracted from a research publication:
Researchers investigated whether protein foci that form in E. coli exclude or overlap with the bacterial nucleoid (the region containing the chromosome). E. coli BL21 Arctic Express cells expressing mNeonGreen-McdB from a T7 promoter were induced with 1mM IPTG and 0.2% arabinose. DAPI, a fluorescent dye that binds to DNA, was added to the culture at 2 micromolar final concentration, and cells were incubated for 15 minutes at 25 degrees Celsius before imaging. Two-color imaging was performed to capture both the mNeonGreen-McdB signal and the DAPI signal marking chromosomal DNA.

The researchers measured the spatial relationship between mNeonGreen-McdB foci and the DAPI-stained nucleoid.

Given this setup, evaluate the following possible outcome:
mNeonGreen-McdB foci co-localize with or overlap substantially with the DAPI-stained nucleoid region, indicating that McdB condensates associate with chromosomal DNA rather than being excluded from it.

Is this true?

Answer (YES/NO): NO